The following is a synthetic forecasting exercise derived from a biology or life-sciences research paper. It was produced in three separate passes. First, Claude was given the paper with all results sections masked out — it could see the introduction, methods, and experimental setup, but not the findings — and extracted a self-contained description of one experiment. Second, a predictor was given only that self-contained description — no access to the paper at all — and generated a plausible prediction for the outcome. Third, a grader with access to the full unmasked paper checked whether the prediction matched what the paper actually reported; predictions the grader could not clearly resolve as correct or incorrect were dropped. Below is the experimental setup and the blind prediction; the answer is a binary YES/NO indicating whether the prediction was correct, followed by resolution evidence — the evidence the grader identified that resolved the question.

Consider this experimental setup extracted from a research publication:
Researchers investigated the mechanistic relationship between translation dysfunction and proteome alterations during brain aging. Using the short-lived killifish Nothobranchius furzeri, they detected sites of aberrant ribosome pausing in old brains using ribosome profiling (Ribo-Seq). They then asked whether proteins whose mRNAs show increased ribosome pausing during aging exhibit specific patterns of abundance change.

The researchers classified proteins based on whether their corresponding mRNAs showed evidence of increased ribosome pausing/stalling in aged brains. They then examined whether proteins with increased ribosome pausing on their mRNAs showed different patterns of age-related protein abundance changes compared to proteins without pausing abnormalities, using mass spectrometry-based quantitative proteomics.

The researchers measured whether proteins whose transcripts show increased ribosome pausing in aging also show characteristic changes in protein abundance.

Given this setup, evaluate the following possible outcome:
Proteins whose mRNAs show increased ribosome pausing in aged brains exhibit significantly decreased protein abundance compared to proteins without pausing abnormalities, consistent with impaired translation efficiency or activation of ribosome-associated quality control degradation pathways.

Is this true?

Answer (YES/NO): YES